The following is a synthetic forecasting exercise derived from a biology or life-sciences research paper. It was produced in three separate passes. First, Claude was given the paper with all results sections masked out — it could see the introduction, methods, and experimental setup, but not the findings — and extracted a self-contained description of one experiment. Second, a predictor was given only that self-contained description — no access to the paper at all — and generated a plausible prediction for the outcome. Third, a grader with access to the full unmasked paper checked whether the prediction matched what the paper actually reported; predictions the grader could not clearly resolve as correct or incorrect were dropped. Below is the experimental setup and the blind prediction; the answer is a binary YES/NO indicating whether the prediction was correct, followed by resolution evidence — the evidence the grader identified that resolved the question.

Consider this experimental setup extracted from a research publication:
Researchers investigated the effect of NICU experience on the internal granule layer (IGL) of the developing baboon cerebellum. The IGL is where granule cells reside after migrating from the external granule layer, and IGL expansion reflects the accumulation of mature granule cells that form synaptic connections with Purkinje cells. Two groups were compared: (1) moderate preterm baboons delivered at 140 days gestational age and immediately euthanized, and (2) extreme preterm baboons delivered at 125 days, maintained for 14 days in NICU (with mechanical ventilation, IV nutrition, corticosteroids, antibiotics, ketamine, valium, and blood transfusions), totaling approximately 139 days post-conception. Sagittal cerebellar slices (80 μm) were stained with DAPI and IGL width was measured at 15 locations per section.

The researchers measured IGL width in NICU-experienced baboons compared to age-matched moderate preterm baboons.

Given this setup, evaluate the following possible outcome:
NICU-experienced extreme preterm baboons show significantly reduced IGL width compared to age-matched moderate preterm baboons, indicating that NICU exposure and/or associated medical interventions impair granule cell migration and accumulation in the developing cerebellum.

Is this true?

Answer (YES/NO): NO